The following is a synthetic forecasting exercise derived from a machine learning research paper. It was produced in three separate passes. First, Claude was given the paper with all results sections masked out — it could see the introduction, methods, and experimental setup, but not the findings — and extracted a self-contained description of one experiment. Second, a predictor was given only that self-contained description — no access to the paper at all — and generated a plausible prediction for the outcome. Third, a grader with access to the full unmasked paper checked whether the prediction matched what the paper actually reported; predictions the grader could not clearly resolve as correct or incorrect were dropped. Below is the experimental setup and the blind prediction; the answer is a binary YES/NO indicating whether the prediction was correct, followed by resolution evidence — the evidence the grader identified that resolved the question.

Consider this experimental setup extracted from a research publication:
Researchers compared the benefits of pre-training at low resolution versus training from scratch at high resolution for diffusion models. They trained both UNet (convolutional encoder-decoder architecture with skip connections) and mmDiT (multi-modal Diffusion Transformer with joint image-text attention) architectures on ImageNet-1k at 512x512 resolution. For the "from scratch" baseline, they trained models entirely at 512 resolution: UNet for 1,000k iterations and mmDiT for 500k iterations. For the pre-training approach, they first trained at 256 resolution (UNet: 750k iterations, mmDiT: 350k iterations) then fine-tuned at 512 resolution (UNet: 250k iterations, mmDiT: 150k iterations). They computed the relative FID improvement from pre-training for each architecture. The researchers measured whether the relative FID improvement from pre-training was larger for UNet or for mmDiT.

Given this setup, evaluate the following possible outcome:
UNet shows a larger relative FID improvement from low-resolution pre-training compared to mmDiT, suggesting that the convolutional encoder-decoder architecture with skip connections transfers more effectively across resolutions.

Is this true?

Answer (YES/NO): YES